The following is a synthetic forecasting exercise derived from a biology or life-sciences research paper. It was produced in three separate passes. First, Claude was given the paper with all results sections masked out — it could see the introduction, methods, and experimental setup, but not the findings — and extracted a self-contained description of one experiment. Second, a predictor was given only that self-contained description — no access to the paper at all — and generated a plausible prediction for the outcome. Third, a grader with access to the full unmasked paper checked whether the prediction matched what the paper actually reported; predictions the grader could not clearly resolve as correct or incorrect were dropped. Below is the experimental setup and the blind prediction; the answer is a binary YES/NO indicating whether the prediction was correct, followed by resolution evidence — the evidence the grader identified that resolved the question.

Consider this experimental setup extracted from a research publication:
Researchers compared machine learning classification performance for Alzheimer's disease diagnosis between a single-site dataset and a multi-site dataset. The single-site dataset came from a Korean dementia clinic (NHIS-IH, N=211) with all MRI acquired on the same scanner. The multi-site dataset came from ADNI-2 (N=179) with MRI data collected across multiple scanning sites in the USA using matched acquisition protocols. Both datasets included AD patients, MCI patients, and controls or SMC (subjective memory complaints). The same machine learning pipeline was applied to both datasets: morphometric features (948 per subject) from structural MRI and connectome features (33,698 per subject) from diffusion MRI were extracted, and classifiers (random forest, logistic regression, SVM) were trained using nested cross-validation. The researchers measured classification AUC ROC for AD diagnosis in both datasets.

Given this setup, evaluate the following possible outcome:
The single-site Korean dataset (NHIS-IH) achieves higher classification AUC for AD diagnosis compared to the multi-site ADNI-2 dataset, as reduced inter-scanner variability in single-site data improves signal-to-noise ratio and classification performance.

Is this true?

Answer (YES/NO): YES